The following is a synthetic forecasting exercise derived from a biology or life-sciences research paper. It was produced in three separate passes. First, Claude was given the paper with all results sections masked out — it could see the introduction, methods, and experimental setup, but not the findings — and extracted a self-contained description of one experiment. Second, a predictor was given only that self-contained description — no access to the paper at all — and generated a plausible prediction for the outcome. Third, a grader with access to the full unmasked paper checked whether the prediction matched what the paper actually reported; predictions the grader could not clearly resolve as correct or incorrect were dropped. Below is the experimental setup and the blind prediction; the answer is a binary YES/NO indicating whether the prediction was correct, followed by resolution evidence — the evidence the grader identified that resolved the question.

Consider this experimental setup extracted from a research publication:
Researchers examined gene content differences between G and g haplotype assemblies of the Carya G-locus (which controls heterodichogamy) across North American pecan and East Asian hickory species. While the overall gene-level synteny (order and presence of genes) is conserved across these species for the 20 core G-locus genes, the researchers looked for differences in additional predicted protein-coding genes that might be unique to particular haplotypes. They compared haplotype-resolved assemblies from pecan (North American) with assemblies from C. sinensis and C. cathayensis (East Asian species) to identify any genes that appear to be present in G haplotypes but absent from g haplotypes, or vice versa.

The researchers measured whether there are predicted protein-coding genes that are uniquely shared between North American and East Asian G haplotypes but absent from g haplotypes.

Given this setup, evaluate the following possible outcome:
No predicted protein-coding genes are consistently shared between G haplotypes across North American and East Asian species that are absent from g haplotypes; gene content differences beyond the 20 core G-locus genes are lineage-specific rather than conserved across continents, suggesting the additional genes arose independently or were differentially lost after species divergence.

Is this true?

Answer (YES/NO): NO